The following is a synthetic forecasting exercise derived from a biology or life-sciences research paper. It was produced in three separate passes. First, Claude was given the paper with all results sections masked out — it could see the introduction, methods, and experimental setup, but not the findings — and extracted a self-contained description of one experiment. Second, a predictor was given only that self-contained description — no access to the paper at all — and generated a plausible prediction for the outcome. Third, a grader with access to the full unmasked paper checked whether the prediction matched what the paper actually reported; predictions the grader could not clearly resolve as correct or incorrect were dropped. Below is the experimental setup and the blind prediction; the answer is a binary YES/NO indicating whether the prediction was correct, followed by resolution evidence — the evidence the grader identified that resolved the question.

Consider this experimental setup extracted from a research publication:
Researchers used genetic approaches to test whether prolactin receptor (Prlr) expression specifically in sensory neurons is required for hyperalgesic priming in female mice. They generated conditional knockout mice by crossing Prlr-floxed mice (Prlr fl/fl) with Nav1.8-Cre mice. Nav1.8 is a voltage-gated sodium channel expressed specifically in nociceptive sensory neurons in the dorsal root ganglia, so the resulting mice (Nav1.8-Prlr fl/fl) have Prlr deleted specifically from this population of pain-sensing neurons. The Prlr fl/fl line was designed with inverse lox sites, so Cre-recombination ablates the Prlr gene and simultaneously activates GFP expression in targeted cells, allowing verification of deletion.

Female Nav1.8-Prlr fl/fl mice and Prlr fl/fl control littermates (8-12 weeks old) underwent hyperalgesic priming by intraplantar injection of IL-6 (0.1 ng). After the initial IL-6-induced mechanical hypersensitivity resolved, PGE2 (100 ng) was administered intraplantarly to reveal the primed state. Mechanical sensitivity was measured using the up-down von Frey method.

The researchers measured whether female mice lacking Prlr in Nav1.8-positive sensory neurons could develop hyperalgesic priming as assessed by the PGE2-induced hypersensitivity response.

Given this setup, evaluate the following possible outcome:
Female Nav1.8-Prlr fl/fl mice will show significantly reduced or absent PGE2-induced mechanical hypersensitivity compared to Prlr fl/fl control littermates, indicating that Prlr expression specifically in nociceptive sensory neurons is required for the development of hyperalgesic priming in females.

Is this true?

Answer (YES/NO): YES